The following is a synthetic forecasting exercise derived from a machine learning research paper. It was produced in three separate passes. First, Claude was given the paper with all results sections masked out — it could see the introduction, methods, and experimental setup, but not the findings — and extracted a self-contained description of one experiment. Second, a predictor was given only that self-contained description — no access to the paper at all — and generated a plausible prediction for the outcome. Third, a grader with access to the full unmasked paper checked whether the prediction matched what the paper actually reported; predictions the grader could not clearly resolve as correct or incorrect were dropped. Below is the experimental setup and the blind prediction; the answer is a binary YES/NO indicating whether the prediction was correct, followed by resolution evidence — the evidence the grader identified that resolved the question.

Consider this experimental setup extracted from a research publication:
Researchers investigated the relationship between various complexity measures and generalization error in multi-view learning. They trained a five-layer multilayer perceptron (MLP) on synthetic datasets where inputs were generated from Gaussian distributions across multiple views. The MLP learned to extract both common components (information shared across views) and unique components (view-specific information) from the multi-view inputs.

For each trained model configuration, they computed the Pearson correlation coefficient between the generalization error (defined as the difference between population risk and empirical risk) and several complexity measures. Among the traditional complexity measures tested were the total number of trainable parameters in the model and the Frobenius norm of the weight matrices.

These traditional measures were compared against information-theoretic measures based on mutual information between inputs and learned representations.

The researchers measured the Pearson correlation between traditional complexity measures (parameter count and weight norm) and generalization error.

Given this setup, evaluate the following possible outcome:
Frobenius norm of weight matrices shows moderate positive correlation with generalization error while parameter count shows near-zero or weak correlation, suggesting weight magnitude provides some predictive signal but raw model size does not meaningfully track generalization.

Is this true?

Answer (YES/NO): NO